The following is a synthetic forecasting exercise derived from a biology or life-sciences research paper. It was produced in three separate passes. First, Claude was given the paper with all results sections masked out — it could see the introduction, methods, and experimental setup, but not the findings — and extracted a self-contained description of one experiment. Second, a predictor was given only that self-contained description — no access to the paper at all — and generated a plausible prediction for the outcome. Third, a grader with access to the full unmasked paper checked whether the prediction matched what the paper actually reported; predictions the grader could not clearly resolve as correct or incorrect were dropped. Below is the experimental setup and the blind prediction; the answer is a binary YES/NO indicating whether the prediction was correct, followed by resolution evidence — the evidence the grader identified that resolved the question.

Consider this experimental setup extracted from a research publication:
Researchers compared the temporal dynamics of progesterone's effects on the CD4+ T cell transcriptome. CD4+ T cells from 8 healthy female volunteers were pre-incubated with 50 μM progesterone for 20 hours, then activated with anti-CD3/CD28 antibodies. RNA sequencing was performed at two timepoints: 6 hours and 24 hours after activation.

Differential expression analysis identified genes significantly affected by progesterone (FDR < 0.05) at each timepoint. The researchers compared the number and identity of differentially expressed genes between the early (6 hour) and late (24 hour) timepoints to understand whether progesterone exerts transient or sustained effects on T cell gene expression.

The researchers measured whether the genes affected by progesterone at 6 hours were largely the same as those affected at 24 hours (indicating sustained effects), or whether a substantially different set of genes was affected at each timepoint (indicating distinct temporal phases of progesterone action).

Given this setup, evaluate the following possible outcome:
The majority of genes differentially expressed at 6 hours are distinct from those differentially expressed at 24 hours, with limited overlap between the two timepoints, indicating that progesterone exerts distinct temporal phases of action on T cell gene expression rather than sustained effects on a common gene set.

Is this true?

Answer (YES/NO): NO